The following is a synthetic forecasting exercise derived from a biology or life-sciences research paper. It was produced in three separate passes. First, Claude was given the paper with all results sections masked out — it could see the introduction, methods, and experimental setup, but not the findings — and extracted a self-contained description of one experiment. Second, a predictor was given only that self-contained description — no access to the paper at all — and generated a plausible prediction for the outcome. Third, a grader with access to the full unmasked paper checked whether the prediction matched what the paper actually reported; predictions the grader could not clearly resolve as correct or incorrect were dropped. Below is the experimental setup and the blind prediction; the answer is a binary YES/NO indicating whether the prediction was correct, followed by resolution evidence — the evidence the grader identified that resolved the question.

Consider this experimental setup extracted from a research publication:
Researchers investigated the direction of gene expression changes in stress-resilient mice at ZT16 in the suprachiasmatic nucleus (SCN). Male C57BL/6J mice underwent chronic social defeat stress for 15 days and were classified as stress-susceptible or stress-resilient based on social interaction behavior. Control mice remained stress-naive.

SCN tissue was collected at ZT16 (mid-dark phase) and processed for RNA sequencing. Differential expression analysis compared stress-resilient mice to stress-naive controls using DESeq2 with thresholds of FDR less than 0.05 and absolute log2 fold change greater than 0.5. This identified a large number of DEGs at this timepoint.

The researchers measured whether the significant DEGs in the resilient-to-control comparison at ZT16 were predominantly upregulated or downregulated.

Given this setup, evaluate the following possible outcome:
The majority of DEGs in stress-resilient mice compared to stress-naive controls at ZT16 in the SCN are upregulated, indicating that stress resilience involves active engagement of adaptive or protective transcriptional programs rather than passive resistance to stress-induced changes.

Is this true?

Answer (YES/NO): YES